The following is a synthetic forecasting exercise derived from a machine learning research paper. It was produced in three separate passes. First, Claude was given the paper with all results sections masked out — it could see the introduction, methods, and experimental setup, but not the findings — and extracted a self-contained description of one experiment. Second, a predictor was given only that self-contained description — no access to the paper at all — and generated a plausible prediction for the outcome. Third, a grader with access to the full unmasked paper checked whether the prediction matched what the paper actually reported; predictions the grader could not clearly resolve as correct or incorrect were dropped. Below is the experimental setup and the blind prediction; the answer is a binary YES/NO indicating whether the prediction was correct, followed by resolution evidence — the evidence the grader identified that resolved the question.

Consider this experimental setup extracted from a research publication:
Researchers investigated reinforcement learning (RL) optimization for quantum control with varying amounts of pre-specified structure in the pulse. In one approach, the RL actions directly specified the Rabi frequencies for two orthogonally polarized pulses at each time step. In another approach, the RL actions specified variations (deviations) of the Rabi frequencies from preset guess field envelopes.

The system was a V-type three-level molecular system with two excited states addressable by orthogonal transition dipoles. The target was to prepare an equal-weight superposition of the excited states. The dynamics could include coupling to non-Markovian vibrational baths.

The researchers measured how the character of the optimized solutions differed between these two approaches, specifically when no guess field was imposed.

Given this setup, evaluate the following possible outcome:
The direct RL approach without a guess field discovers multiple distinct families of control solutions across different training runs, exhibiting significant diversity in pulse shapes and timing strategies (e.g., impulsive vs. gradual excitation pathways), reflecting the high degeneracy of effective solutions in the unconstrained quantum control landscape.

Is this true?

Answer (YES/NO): NO